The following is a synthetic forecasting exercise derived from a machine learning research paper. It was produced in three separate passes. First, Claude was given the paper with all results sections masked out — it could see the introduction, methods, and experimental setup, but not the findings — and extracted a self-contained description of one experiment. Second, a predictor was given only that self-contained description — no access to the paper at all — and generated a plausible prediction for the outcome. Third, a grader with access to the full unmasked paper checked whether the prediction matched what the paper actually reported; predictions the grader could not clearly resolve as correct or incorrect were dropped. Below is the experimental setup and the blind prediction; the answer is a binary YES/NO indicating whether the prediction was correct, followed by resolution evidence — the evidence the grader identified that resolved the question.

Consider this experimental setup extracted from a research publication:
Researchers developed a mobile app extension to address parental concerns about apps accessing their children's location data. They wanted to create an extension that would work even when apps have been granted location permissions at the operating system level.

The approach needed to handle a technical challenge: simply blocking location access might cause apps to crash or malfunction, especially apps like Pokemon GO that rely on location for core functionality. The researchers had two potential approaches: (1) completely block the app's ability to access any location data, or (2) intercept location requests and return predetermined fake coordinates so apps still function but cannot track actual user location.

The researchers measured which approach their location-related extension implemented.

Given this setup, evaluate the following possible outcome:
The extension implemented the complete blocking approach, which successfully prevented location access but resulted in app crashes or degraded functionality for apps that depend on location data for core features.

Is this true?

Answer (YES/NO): NO